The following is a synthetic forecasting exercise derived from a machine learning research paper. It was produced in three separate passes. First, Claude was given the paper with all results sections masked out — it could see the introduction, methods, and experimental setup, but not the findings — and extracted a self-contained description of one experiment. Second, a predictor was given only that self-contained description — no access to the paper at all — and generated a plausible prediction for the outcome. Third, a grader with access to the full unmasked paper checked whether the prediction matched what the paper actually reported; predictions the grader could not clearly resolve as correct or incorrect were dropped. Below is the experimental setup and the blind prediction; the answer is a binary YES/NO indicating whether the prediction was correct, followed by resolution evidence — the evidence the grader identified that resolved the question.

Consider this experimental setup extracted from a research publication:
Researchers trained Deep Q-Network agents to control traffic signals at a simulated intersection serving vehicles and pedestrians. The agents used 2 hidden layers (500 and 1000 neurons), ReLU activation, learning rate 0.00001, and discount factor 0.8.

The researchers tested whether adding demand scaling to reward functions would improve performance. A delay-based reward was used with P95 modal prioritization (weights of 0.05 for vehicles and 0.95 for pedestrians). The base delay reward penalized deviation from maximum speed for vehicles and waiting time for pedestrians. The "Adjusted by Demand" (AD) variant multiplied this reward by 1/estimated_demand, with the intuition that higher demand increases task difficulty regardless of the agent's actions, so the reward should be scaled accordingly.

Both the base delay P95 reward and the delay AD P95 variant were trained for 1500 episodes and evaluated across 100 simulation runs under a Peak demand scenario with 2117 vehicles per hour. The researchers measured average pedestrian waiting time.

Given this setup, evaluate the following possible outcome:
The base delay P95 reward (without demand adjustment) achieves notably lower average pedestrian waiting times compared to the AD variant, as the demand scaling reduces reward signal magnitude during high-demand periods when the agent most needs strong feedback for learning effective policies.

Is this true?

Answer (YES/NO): YES